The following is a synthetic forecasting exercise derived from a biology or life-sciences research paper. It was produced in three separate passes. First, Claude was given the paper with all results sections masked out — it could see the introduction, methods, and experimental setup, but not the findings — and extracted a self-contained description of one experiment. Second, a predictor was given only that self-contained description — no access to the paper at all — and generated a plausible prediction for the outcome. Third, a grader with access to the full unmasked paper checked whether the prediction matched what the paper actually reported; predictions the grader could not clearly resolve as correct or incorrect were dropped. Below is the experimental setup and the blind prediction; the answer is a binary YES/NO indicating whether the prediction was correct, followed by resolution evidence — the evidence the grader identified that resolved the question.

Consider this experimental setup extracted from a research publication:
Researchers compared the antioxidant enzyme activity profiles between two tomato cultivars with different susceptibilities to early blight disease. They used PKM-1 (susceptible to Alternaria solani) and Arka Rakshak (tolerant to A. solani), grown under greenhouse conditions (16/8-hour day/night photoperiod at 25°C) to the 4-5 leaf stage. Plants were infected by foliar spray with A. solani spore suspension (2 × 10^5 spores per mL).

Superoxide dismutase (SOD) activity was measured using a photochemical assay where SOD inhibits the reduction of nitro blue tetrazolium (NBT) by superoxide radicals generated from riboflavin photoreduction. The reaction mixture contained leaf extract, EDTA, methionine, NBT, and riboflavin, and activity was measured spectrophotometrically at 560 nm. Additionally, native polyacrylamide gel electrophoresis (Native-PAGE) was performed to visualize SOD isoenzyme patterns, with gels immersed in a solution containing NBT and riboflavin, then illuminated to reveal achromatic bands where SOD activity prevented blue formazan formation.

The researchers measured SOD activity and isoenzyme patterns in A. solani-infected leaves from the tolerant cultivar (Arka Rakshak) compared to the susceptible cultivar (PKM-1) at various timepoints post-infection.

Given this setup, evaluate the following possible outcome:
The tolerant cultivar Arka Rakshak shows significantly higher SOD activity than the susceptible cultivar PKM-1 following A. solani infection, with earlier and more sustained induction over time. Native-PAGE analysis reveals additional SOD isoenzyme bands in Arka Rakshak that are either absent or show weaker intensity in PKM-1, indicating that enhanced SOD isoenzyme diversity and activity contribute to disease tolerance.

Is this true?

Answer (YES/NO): NO